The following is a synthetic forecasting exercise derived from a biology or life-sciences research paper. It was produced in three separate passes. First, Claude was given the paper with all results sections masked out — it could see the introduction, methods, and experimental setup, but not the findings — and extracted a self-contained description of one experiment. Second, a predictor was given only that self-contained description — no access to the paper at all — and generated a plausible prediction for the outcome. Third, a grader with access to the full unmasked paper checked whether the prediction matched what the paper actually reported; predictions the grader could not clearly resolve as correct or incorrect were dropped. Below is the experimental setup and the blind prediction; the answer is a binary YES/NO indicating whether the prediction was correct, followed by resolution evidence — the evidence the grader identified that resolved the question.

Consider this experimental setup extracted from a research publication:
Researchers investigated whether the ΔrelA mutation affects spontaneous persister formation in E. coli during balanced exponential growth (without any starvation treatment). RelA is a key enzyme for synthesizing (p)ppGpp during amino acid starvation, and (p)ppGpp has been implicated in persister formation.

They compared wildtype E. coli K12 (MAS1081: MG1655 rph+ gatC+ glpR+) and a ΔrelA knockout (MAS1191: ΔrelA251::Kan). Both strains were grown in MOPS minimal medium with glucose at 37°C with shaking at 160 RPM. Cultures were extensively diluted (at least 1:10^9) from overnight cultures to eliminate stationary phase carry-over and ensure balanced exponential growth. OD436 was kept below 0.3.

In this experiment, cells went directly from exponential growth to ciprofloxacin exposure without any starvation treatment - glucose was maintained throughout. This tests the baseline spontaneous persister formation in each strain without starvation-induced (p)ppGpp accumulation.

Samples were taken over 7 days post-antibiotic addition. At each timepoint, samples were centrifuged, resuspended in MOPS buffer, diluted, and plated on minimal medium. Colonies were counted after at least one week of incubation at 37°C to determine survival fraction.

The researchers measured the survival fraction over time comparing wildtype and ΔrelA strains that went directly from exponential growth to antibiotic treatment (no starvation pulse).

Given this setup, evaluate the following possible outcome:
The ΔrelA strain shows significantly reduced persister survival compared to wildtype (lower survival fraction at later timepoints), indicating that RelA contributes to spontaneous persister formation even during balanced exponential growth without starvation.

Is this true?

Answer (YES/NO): NO